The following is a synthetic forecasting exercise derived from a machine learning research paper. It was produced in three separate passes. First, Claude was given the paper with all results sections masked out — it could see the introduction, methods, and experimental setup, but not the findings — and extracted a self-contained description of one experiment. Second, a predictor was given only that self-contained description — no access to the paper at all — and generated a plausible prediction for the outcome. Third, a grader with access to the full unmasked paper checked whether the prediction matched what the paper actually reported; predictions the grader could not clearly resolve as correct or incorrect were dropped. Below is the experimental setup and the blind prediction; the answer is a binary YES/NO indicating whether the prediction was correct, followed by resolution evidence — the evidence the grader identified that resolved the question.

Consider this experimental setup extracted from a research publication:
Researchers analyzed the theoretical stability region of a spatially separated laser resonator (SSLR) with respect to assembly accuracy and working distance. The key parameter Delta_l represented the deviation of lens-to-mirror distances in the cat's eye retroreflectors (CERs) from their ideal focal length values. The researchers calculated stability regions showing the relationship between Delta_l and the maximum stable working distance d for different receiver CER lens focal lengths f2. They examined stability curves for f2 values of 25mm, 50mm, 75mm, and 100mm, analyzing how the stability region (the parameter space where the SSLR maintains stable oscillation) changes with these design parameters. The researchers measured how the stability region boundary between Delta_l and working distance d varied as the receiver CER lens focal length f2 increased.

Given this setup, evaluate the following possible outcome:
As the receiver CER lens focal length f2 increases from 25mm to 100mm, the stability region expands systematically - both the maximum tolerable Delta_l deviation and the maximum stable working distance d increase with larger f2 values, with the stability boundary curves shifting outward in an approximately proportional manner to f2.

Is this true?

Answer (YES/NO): NO